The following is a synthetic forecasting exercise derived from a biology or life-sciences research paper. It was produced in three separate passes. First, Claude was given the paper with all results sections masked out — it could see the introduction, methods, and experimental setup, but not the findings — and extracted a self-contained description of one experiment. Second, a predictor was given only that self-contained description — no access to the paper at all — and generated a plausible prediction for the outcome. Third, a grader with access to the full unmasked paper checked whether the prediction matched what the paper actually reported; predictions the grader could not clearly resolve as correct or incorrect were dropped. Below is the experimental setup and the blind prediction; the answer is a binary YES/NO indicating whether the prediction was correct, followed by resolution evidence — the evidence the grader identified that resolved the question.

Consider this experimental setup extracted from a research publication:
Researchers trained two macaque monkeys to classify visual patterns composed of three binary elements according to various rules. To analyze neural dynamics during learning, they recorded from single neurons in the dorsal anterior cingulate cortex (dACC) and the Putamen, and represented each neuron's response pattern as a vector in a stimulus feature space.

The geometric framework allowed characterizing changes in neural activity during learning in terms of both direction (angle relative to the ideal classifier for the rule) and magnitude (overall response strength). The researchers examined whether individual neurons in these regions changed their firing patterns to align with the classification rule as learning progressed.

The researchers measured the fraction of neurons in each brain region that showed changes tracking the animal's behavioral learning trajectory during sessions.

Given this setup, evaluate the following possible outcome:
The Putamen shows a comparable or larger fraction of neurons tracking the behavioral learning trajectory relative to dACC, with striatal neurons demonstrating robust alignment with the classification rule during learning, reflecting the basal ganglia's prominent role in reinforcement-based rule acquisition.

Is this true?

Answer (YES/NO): YES